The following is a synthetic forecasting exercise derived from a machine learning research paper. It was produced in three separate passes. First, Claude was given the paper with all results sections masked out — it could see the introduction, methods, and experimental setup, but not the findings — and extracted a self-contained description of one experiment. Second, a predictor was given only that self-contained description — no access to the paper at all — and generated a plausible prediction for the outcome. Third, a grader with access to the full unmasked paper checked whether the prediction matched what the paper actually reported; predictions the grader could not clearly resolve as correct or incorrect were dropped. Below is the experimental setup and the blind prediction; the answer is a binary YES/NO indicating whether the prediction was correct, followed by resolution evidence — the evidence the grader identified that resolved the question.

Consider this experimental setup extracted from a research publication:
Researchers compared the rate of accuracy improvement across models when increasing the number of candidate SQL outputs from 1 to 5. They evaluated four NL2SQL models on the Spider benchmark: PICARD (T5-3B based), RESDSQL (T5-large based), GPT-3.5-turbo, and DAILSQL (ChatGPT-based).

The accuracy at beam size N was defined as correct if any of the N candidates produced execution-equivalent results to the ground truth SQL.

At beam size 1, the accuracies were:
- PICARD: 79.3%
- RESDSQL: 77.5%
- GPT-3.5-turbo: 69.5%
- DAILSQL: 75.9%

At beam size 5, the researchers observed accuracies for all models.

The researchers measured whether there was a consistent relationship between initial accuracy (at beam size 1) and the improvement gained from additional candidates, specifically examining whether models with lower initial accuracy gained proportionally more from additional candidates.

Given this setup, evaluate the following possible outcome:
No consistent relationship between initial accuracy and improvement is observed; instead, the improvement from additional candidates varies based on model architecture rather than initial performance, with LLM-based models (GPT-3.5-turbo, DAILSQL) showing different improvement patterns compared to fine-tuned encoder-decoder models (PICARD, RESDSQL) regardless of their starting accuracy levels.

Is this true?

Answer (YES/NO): NO